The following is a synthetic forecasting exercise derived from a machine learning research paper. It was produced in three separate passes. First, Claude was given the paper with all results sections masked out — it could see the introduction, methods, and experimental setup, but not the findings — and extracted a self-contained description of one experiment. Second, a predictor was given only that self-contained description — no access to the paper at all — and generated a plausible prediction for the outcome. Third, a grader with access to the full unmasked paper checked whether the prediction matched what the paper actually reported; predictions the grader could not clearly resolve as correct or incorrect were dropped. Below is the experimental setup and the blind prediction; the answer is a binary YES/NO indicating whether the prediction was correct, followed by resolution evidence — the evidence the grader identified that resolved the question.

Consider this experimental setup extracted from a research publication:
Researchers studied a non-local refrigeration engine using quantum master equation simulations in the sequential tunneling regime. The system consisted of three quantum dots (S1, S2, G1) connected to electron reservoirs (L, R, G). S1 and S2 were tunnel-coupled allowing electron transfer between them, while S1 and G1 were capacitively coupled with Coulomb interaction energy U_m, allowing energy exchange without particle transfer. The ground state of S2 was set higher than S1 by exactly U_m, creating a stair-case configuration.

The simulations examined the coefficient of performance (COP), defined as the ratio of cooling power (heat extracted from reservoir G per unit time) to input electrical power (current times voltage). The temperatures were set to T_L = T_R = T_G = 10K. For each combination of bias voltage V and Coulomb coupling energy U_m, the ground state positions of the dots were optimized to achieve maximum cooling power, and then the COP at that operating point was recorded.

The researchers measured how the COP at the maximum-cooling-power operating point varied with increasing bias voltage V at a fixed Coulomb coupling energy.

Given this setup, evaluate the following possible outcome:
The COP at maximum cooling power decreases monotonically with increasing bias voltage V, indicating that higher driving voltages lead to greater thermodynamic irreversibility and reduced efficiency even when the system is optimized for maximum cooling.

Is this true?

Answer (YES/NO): YES